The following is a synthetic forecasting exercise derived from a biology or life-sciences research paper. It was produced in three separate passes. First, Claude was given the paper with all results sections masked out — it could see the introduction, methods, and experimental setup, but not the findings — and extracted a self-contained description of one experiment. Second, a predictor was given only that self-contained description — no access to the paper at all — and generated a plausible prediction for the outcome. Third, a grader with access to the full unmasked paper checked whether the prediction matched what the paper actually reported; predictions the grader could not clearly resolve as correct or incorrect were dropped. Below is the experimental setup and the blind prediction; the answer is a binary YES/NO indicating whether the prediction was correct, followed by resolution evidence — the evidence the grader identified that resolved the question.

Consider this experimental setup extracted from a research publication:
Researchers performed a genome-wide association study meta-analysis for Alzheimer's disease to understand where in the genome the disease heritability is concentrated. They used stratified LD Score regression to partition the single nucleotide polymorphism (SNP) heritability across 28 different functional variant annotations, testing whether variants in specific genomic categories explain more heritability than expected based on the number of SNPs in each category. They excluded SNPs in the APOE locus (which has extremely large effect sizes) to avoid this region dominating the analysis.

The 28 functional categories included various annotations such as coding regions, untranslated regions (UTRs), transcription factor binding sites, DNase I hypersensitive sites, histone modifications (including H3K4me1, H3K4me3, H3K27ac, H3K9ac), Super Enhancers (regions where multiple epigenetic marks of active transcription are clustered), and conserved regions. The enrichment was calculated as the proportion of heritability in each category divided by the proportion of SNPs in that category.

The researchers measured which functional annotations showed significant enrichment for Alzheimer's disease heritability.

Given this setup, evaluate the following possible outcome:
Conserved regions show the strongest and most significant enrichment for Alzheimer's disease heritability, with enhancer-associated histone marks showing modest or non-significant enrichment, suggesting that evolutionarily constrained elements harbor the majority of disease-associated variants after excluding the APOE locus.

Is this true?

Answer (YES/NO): NO